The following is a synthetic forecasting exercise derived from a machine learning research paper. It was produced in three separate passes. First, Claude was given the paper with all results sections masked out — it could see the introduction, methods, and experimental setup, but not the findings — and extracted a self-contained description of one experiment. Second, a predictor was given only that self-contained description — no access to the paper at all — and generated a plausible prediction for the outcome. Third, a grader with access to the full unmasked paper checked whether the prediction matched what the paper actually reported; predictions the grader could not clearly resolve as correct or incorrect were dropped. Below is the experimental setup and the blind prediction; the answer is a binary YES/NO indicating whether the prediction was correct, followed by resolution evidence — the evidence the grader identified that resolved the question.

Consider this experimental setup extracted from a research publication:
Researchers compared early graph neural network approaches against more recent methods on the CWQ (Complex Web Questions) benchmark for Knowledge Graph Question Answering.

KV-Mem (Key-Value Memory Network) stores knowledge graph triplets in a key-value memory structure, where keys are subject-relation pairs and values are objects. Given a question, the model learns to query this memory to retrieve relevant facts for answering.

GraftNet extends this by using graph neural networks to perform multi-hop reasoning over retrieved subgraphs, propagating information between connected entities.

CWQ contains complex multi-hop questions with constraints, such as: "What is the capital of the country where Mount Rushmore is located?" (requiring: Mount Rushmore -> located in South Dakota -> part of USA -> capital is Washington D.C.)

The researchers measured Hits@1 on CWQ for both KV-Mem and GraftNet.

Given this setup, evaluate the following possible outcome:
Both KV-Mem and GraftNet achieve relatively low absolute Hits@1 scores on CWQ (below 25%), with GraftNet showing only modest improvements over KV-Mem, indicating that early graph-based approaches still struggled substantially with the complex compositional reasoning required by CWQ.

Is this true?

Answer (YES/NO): NO